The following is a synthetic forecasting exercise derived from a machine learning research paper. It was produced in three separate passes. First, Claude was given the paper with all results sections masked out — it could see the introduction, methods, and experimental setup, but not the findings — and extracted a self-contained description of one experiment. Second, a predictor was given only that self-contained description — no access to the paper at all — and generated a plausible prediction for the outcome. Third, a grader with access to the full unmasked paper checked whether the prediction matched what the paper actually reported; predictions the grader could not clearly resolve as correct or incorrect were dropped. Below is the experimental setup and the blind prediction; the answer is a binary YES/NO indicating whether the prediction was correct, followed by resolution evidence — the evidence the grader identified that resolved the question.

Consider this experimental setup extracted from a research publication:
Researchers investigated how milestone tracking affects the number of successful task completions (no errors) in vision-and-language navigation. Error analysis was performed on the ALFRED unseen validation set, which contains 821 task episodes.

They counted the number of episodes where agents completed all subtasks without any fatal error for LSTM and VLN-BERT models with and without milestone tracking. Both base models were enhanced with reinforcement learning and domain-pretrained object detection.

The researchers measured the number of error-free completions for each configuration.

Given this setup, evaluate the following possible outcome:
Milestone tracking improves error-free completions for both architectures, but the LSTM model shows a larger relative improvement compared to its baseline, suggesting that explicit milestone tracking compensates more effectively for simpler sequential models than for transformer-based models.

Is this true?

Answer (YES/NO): YES